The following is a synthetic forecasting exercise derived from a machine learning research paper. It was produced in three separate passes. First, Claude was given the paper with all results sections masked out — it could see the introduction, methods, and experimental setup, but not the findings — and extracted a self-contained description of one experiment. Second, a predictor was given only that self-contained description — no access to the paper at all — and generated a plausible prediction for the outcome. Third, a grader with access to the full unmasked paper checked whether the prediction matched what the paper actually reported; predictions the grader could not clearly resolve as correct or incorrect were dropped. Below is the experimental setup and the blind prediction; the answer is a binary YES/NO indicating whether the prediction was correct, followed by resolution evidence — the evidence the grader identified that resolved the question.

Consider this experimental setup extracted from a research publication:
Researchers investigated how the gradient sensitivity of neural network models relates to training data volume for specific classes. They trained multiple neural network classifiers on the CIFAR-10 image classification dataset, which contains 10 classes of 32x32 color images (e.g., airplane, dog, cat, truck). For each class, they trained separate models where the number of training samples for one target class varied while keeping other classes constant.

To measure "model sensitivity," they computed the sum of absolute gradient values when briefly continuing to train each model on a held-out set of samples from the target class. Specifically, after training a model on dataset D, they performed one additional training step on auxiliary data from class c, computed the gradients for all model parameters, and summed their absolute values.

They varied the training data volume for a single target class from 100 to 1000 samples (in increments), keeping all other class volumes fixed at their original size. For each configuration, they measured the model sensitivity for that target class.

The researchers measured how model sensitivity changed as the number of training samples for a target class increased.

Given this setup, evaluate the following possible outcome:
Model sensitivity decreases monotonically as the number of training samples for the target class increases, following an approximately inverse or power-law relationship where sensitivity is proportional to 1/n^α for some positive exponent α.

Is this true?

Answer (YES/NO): NO